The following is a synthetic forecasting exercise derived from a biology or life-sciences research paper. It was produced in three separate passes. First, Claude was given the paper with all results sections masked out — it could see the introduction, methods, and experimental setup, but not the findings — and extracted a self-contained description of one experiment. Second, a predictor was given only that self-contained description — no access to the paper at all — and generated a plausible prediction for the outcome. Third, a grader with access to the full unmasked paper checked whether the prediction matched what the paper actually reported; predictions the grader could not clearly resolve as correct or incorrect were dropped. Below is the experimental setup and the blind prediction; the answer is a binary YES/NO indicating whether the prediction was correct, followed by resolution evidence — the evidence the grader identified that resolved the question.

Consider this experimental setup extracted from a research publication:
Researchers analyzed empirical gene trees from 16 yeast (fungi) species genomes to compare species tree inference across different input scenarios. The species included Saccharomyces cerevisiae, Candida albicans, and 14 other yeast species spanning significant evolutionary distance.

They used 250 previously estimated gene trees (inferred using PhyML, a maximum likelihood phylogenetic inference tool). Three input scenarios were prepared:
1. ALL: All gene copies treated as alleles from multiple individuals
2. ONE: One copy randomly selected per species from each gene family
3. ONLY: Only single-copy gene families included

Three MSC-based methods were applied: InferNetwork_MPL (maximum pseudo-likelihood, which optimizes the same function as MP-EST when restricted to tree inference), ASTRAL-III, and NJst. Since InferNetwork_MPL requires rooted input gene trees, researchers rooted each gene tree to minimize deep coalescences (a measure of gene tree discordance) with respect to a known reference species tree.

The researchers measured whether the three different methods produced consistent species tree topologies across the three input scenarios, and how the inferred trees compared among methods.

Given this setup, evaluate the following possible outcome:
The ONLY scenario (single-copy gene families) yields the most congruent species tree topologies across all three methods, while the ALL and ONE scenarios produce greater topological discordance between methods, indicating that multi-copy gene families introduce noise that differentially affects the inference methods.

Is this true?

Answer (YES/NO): NO